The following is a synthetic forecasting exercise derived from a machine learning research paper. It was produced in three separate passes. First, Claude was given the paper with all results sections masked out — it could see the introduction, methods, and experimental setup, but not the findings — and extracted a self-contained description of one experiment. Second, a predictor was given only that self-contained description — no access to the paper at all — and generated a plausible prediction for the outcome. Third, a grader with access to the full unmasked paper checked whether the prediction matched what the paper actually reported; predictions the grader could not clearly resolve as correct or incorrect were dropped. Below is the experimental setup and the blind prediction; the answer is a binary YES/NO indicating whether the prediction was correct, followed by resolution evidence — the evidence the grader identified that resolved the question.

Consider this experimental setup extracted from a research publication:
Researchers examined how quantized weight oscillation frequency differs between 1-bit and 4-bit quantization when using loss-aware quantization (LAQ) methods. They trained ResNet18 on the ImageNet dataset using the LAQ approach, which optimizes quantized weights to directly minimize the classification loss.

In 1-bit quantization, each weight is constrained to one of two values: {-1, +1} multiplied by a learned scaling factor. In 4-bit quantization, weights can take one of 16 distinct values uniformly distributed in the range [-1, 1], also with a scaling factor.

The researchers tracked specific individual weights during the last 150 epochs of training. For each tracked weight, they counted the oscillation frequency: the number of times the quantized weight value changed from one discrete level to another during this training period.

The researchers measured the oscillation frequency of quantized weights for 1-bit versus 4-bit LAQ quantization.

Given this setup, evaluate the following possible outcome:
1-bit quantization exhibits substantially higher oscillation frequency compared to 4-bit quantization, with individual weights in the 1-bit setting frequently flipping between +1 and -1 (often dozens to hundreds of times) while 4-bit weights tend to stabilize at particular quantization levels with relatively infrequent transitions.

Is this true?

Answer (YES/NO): NO